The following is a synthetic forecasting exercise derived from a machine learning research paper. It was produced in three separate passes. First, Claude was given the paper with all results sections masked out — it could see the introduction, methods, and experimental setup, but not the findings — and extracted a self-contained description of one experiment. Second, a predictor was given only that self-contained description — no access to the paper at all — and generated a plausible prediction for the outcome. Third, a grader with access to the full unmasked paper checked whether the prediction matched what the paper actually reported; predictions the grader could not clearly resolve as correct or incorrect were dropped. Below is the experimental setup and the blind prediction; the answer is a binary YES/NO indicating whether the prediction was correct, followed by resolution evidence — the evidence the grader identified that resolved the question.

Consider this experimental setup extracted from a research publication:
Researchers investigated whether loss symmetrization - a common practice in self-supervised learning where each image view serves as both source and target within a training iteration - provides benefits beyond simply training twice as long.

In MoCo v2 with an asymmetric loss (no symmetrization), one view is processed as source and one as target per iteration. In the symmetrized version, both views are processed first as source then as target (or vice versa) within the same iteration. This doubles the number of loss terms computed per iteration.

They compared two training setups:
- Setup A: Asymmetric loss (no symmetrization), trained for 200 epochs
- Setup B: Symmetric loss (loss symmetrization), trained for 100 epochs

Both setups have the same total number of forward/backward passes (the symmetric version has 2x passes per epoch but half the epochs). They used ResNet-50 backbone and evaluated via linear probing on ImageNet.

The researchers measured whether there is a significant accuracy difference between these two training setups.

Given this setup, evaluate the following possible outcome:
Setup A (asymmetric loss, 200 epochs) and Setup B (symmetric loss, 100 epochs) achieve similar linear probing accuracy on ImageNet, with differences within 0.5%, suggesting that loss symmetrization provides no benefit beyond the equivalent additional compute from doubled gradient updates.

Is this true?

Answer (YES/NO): YES